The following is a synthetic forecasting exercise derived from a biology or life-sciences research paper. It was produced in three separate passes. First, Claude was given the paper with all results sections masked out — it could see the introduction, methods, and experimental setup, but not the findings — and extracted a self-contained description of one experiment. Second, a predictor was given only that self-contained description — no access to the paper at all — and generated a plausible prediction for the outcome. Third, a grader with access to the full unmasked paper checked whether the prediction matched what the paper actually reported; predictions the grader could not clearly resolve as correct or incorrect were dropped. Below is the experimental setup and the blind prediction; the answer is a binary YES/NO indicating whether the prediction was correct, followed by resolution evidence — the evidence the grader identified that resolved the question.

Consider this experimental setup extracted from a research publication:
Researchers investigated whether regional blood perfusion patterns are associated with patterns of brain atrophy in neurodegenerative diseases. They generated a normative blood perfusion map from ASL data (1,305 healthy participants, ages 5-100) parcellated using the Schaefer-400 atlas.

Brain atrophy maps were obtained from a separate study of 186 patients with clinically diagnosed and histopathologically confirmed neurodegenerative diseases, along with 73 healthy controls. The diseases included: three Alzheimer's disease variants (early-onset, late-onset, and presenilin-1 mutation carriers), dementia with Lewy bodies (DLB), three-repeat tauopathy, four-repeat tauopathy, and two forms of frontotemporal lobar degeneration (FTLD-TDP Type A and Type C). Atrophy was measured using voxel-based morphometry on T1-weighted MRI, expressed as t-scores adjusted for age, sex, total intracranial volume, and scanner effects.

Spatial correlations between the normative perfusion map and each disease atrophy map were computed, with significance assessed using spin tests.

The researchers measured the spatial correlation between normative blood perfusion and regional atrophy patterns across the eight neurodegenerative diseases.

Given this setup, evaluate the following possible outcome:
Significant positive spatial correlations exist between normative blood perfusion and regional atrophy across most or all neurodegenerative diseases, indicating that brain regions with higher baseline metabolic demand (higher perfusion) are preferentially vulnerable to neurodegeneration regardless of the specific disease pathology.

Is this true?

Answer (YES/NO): NO